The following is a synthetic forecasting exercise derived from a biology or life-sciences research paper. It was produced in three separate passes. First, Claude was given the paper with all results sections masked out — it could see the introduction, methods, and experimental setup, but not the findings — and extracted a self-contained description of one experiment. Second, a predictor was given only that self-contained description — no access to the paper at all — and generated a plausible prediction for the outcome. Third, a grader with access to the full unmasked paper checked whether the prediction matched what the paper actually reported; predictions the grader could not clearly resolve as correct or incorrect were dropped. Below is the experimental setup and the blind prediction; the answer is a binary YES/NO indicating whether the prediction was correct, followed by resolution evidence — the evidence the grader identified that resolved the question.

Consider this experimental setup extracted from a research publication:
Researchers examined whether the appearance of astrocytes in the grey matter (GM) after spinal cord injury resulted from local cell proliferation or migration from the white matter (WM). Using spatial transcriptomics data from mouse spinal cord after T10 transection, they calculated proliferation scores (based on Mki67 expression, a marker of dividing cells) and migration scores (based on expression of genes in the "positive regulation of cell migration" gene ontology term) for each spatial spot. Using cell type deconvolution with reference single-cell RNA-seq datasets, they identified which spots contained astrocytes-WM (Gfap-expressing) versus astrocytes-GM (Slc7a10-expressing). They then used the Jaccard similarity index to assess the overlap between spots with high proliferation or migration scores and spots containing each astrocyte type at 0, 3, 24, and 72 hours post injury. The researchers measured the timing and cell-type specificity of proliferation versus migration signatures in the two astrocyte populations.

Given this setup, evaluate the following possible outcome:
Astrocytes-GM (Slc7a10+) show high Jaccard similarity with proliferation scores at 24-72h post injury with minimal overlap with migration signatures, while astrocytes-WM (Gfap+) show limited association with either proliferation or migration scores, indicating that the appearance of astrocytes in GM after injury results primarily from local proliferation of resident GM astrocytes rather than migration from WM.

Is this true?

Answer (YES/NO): NO